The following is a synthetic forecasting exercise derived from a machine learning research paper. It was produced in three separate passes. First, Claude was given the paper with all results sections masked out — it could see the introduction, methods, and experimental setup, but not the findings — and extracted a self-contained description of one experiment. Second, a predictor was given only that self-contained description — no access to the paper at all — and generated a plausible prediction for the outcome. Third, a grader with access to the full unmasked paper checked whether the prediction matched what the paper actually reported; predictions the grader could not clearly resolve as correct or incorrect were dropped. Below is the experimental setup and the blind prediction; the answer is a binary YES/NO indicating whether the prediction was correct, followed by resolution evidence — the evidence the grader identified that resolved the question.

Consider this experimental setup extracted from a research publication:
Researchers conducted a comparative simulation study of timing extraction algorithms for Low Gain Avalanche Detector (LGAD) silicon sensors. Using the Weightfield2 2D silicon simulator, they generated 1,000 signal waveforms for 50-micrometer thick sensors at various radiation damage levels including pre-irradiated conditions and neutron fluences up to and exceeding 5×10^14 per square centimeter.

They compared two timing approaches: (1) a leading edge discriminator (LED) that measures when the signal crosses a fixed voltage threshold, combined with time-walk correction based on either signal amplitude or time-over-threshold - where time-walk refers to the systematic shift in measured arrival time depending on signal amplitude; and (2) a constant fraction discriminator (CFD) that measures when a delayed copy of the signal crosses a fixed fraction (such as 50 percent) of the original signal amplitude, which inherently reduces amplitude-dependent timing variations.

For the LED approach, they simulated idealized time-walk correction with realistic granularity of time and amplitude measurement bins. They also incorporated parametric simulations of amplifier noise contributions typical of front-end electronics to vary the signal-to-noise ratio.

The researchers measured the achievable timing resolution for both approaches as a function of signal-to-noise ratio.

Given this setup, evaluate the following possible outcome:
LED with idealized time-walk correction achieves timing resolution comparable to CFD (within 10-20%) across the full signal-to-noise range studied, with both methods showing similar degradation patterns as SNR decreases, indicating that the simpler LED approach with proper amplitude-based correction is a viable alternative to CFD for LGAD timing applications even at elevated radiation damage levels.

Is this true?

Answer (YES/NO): NO